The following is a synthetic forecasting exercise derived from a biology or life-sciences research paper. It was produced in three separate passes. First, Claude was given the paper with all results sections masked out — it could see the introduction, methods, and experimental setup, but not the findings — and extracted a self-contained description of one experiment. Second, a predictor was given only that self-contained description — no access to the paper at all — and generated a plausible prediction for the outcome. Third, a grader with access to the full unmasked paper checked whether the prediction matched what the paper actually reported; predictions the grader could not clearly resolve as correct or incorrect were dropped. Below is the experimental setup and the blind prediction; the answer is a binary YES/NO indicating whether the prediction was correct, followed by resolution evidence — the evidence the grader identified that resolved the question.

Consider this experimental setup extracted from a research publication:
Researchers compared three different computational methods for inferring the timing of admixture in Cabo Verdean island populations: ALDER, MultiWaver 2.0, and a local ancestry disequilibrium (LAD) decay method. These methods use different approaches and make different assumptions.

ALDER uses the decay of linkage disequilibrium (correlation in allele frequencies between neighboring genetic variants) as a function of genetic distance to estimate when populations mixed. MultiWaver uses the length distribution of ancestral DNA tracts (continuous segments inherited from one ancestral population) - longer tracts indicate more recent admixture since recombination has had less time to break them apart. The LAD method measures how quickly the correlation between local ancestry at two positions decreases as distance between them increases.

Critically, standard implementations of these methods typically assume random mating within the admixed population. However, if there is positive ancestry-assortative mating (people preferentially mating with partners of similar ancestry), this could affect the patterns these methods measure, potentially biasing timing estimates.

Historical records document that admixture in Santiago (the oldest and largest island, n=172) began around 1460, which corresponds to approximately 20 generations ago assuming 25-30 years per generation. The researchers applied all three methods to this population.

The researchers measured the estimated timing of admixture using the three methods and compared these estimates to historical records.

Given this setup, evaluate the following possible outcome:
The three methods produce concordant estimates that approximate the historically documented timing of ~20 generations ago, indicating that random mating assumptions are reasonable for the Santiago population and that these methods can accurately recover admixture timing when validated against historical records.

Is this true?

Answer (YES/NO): NO